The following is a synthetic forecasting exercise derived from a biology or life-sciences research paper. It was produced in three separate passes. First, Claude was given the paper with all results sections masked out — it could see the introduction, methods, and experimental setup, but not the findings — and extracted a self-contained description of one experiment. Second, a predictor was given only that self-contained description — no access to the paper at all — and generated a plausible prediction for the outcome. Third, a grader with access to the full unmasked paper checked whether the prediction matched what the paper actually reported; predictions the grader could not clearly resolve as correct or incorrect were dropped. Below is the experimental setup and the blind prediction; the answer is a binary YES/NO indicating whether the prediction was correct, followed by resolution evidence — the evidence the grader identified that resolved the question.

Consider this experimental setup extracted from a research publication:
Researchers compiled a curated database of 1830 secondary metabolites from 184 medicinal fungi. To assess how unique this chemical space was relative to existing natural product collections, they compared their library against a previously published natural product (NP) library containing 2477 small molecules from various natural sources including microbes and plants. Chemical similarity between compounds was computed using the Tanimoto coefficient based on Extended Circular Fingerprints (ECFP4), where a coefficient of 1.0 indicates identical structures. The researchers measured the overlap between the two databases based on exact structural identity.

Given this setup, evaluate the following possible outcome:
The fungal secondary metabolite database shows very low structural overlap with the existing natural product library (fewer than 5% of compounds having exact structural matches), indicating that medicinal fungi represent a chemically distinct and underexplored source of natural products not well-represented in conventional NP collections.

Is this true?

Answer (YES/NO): YES